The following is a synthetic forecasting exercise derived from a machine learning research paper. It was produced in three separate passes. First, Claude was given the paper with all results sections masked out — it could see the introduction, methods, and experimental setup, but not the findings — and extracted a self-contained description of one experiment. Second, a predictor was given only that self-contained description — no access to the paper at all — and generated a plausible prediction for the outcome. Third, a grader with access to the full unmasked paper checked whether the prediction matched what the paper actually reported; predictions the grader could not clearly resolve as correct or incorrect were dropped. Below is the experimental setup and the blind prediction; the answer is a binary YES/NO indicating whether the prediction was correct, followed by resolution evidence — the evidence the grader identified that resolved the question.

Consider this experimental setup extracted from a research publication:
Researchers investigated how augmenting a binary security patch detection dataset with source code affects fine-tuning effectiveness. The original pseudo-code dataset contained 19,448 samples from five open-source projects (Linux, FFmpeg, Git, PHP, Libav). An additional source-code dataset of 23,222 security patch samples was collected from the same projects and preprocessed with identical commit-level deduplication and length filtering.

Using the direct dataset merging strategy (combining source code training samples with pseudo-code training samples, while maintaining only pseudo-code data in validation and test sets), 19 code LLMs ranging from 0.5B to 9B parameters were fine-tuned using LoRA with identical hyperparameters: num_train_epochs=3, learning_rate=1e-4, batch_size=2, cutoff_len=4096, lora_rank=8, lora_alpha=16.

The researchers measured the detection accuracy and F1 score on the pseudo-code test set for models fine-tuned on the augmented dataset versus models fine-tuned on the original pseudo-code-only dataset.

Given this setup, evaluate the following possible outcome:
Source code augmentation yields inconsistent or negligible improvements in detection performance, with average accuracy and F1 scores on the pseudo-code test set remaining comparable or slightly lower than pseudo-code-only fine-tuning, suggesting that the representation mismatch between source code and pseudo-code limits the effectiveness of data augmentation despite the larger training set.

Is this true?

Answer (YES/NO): NO